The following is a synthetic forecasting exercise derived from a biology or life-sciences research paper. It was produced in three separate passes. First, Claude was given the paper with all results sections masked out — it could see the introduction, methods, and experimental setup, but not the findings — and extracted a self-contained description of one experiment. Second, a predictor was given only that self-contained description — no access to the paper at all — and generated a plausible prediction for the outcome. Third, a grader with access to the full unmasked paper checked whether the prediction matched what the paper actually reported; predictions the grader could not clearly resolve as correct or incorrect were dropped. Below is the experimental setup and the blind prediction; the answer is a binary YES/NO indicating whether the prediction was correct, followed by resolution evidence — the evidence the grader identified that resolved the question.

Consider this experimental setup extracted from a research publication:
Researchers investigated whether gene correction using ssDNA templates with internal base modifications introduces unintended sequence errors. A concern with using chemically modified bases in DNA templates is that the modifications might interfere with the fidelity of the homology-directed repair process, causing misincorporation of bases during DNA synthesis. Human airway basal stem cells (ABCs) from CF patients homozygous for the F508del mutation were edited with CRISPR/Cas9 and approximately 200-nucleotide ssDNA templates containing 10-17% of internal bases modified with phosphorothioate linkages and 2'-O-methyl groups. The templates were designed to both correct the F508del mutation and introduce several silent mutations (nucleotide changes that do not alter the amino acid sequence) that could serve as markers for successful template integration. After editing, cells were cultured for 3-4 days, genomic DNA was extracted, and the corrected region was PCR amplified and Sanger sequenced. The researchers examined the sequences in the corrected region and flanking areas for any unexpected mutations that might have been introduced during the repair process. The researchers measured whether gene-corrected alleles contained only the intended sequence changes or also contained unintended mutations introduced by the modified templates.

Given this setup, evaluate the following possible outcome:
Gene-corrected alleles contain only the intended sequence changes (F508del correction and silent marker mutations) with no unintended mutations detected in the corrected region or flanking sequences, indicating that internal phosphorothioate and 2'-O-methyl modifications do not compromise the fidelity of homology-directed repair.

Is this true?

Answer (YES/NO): NO